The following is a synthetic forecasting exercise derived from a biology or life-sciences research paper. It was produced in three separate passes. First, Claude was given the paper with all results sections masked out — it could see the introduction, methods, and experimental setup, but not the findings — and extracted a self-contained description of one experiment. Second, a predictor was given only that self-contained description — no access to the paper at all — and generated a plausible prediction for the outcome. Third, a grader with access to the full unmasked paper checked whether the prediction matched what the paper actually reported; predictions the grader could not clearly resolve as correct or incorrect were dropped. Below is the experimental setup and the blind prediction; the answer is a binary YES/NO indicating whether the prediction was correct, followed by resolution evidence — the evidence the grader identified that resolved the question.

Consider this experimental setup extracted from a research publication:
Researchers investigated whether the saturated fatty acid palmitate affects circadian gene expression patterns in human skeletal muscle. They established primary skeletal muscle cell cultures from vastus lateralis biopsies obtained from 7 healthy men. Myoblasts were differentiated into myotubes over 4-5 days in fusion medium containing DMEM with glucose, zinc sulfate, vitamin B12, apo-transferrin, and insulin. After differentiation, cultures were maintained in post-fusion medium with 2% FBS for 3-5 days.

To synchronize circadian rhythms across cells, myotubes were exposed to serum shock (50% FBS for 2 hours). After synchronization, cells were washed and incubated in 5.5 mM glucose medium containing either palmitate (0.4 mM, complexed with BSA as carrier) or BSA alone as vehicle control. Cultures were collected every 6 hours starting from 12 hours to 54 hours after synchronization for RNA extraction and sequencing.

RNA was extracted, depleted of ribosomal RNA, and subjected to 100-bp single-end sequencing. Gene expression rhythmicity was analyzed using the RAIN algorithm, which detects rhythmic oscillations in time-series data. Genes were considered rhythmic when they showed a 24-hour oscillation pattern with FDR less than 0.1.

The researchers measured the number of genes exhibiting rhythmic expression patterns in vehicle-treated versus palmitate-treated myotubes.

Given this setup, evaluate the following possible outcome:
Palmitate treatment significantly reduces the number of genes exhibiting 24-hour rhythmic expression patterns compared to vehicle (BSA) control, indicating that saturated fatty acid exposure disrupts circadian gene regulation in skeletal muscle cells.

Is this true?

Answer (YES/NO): YES